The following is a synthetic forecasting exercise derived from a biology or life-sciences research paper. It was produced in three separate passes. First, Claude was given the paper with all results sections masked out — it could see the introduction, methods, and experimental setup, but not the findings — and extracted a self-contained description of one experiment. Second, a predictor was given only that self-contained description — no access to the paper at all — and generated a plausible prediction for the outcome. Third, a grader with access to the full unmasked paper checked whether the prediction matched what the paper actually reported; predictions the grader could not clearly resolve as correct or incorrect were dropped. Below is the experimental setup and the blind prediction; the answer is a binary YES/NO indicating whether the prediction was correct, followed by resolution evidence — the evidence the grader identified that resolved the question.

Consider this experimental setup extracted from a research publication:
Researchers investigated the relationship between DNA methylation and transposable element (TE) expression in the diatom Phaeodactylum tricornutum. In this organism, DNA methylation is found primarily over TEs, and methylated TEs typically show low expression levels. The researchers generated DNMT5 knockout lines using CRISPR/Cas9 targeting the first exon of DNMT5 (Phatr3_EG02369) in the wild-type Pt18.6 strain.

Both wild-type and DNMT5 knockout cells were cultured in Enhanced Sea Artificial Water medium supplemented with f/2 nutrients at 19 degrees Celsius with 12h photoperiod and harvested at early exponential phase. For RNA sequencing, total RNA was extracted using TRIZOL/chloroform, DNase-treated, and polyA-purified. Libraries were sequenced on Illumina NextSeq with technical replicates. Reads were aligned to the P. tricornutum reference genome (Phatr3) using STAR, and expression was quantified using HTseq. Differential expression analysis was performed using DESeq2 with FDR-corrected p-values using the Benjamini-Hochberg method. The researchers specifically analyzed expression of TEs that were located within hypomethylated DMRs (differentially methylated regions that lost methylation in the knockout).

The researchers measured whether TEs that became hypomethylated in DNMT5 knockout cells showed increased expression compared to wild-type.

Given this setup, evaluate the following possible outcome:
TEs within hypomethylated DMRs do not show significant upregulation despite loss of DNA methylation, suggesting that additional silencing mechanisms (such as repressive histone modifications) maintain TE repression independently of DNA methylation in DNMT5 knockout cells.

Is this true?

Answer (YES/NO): NO